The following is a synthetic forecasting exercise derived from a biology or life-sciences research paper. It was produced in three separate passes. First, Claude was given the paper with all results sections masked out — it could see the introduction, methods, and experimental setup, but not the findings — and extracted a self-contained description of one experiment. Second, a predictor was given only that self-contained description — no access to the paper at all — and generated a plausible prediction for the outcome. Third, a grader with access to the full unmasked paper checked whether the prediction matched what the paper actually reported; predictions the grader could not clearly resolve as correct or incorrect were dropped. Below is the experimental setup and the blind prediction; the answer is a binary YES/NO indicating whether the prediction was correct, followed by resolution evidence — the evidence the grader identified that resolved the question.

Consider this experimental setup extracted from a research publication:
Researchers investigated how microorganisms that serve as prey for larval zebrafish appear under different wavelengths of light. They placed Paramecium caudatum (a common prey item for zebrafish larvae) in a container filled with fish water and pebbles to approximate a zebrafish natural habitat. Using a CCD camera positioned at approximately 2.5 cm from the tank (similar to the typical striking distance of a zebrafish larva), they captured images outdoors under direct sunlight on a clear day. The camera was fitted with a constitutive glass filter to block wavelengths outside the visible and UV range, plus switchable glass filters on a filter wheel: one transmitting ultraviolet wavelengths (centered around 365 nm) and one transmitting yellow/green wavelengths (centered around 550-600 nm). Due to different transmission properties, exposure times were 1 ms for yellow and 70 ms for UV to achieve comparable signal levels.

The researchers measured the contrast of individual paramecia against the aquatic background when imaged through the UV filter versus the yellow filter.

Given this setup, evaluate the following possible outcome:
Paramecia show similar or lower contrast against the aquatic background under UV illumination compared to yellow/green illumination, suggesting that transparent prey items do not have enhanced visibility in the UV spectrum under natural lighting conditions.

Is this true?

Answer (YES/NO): NO